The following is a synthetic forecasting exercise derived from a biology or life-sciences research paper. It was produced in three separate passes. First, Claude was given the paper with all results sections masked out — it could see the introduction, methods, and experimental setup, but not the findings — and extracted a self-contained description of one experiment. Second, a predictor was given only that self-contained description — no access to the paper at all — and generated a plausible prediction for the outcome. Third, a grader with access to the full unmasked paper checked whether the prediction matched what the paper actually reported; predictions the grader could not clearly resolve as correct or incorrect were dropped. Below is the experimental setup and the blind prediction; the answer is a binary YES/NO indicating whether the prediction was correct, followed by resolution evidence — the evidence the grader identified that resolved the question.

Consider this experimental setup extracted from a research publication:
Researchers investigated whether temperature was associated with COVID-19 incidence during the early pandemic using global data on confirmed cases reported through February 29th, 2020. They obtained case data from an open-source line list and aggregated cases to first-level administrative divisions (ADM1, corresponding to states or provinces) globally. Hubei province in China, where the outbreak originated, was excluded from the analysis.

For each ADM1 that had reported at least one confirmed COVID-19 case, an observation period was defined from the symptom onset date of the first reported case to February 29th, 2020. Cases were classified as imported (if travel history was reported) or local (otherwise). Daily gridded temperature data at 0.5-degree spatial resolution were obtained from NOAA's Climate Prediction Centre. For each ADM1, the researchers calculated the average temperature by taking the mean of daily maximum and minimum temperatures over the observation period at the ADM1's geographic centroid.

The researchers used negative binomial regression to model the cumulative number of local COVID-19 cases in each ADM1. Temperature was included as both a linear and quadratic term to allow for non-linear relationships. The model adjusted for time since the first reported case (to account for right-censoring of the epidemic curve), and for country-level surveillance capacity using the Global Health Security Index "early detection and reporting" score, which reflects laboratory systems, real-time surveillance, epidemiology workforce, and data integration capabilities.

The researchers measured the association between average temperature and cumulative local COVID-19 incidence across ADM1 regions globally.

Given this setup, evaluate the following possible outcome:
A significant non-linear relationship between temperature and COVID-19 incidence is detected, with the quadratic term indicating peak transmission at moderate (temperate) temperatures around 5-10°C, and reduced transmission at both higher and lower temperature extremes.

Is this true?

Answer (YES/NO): NO